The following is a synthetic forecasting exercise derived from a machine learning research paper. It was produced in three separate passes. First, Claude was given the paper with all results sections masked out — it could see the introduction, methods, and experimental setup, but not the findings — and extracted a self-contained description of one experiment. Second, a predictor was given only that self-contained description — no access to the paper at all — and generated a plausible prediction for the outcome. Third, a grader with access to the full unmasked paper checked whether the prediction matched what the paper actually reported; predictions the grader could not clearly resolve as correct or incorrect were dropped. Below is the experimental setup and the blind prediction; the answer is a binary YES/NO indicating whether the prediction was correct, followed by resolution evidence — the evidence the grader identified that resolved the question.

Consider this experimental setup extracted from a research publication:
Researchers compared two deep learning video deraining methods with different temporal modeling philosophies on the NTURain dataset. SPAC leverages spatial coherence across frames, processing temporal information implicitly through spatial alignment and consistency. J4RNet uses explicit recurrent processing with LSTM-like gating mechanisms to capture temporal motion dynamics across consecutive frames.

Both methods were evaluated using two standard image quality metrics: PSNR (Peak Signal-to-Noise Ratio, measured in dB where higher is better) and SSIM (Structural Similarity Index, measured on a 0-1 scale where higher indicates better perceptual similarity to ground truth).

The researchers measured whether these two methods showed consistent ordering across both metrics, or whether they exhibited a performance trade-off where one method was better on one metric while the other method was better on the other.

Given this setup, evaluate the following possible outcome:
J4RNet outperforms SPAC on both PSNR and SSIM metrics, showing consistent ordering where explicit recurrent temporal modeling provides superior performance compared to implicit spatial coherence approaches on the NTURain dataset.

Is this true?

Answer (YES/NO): NO